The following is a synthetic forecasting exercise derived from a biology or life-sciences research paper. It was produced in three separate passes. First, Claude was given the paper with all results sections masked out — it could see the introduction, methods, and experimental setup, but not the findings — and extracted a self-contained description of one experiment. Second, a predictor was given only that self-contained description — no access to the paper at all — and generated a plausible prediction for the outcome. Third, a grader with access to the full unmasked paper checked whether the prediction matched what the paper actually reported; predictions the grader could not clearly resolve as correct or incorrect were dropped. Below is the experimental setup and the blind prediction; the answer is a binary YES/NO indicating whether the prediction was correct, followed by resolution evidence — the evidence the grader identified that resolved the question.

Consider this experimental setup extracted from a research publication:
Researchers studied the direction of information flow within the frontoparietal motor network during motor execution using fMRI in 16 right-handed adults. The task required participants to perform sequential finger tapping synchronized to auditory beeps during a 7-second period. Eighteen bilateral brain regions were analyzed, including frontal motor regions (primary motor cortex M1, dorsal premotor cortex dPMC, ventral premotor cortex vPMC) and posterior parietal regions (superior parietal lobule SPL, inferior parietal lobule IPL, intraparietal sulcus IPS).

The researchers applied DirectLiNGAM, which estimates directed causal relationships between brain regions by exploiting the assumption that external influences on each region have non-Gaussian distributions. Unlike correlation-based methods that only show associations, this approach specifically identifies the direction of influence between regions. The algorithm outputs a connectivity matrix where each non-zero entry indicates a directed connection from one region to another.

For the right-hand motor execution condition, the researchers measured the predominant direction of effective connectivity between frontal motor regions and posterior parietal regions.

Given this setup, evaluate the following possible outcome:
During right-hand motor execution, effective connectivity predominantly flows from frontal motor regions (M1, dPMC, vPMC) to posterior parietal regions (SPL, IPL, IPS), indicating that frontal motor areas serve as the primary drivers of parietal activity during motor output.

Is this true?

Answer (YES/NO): YES